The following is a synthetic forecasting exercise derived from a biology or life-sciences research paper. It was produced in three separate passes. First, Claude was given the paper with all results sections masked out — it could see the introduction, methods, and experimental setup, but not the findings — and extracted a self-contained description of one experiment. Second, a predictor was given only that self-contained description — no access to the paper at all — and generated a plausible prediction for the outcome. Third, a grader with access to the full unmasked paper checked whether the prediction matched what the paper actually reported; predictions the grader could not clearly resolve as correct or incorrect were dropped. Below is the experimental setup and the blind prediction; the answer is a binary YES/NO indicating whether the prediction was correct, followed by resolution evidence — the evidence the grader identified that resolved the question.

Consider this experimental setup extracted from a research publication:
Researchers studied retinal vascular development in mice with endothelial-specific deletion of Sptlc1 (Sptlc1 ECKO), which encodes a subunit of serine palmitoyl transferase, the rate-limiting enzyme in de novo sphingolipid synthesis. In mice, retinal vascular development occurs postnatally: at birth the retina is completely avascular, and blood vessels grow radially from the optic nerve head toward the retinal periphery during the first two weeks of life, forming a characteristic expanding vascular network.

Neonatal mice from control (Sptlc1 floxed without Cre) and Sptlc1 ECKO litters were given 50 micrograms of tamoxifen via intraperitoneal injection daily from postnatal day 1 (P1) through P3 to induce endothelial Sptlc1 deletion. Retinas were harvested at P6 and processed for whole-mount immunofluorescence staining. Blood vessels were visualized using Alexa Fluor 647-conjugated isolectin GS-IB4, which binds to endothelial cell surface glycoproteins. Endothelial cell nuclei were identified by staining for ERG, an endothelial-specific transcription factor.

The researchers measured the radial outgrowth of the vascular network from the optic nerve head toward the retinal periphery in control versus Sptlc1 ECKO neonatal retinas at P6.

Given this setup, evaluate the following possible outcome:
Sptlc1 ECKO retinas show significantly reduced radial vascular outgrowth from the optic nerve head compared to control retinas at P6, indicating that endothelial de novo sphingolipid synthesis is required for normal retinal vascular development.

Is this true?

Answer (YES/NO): YES